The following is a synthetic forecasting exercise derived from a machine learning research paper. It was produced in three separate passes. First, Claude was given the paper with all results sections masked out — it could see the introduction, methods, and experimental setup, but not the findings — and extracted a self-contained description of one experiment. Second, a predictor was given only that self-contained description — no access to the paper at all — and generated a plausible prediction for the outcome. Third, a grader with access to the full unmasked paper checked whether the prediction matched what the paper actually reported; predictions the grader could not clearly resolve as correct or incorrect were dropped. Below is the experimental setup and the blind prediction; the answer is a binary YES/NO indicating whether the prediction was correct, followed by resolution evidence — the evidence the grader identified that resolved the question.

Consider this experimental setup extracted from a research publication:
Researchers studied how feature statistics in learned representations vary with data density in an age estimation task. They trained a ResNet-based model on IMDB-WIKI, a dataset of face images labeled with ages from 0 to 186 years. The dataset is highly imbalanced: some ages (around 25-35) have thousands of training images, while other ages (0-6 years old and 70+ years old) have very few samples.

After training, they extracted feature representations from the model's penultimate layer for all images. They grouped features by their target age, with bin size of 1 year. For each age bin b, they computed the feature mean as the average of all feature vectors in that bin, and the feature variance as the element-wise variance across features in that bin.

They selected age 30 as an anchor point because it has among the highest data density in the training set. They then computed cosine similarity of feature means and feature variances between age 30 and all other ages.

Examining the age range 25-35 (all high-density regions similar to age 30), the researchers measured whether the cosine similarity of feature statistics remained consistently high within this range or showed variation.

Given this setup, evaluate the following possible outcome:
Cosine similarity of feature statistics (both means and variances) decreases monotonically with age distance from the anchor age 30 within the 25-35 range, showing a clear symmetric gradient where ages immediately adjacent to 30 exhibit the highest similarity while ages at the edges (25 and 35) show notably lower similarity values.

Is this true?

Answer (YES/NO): NO